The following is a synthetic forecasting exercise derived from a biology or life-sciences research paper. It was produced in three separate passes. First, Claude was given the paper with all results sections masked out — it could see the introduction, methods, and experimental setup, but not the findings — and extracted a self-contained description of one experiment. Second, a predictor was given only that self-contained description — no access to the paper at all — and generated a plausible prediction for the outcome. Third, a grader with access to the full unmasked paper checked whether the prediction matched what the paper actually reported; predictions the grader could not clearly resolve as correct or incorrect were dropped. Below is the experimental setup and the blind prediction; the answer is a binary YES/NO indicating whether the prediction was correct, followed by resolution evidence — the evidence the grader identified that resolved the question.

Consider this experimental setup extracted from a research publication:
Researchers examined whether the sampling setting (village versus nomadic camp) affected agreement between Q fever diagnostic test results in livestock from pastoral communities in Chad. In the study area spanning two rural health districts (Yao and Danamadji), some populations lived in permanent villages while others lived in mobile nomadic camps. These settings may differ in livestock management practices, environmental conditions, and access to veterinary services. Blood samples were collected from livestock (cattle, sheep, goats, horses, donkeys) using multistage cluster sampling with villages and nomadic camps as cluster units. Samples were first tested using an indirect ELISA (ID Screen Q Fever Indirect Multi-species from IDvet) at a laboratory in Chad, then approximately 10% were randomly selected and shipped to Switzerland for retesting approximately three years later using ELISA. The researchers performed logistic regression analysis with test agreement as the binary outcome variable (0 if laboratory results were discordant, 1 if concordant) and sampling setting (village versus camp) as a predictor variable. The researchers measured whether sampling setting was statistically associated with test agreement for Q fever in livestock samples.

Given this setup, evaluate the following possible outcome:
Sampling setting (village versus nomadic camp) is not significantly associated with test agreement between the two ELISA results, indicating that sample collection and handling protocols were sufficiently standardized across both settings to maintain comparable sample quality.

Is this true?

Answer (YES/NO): YES